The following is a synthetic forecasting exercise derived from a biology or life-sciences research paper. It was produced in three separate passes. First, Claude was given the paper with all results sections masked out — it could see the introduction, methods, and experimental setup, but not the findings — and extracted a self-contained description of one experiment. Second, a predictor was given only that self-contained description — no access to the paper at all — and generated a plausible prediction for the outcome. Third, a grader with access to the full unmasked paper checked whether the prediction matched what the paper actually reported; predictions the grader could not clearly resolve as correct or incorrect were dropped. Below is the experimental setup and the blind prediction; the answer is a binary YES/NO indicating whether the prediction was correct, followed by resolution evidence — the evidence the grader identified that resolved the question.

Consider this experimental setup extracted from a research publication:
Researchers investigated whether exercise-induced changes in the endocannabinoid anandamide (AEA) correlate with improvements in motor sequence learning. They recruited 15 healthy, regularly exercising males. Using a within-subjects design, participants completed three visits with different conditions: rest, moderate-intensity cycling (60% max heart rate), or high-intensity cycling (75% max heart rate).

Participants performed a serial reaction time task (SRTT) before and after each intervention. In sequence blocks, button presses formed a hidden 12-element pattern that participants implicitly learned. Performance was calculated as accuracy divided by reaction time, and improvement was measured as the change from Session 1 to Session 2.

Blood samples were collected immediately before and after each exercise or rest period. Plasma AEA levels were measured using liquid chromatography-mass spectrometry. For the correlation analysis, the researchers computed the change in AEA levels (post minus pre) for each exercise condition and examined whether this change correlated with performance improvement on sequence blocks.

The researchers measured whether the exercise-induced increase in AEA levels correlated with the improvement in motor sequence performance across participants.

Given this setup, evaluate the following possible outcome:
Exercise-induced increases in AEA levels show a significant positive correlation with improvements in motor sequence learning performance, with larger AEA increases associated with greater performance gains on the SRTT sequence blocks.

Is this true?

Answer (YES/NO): YES